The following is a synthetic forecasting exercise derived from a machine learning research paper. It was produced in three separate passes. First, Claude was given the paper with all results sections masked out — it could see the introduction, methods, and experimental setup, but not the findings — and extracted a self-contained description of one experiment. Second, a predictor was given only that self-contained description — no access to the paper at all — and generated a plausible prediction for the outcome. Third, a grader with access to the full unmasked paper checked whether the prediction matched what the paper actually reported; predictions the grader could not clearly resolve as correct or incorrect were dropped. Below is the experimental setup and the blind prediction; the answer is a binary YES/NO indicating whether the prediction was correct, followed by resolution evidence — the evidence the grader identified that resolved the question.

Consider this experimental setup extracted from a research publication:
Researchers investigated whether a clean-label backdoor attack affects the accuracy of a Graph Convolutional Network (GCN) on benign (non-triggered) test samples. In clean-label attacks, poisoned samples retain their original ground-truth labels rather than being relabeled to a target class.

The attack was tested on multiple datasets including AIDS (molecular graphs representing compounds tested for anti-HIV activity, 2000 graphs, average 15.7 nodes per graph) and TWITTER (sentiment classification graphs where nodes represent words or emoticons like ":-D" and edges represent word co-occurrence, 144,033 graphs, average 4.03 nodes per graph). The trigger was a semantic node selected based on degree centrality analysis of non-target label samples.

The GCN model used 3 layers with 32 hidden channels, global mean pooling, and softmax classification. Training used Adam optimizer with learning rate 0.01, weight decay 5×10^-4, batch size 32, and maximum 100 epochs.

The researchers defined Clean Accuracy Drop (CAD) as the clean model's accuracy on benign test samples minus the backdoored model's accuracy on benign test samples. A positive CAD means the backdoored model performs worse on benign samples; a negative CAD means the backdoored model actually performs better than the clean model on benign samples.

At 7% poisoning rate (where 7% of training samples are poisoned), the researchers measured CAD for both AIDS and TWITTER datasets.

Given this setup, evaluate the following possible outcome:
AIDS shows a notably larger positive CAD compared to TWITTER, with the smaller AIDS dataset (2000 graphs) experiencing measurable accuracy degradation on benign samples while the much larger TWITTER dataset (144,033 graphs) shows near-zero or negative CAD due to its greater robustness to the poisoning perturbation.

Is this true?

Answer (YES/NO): NO